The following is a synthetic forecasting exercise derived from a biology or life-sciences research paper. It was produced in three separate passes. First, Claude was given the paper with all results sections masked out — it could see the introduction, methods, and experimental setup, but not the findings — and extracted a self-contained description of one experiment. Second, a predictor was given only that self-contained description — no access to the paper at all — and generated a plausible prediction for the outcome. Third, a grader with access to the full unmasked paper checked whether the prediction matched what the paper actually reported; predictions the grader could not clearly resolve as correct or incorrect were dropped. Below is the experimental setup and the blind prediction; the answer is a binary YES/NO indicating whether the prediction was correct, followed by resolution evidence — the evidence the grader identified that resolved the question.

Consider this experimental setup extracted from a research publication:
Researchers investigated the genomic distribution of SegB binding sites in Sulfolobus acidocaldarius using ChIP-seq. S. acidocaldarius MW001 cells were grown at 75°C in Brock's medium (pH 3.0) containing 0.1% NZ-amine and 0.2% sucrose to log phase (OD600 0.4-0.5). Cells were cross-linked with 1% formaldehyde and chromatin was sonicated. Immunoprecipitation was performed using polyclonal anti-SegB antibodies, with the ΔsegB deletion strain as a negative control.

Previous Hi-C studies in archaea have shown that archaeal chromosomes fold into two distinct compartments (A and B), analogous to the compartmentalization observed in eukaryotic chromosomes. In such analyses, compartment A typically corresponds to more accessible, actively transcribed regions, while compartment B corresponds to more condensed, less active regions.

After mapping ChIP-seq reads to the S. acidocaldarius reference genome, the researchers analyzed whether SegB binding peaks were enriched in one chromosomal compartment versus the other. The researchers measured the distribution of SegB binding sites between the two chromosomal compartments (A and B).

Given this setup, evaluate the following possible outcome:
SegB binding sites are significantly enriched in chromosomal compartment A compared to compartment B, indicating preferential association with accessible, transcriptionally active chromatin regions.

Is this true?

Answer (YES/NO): YES